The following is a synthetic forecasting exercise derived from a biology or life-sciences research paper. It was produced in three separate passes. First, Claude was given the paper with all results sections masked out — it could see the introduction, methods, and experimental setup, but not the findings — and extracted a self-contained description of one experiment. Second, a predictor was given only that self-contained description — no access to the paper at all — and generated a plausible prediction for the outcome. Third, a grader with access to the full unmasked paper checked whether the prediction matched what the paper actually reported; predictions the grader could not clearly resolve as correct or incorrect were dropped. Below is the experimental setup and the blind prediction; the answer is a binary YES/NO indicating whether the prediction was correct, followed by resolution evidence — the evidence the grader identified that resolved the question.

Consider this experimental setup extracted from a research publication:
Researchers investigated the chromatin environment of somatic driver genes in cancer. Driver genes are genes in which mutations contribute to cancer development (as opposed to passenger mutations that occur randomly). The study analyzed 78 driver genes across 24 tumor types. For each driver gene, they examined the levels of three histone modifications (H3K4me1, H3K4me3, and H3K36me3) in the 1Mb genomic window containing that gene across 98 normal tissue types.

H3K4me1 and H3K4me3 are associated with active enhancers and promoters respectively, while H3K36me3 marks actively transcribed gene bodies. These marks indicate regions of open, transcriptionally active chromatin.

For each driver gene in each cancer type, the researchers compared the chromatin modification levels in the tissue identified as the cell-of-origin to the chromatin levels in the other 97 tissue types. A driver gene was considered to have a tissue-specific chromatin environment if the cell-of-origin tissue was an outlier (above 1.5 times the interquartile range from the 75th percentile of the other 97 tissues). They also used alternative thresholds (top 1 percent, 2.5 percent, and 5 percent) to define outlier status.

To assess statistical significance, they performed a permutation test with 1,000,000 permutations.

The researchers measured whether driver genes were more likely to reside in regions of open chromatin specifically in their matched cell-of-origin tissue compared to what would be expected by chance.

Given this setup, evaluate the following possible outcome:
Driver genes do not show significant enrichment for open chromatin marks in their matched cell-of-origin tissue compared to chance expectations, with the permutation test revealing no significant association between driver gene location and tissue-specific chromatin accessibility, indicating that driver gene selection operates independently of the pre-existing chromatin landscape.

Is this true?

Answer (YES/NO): NO